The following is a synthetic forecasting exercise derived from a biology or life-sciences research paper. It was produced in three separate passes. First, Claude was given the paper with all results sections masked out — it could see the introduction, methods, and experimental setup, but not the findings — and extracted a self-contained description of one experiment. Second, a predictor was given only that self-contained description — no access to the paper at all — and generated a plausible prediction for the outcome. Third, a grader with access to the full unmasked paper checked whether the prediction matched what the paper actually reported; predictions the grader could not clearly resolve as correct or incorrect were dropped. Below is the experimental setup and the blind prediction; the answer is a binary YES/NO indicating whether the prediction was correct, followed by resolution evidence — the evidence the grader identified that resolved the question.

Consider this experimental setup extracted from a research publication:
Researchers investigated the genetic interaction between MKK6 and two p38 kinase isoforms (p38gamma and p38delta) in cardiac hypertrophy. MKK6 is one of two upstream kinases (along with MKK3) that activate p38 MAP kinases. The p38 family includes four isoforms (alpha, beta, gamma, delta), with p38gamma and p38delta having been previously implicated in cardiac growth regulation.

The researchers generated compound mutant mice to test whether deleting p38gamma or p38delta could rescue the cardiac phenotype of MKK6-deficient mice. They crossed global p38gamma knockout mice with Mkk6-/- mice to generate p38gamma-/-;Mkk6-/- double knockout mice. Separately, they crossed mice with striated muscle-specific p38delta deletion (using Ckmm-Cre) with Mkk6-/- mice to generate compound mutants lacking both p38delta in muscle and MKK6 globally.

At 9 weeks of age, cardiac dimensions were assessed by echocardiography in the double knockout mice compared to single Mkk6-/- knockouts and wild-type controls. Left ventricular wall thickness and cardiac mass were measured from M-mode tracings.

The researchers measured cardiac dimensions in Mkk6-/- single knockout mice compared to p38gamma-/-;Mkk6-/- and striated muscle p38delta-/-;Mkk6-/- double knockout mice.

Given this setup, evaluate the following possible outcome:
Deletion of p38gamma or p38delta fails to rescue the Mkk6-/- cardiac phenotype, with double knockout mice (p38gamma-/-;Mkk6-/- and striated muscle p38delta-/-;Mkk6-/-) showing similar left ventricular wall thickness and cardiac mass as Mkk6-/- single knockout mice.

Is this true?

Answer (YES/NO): NO